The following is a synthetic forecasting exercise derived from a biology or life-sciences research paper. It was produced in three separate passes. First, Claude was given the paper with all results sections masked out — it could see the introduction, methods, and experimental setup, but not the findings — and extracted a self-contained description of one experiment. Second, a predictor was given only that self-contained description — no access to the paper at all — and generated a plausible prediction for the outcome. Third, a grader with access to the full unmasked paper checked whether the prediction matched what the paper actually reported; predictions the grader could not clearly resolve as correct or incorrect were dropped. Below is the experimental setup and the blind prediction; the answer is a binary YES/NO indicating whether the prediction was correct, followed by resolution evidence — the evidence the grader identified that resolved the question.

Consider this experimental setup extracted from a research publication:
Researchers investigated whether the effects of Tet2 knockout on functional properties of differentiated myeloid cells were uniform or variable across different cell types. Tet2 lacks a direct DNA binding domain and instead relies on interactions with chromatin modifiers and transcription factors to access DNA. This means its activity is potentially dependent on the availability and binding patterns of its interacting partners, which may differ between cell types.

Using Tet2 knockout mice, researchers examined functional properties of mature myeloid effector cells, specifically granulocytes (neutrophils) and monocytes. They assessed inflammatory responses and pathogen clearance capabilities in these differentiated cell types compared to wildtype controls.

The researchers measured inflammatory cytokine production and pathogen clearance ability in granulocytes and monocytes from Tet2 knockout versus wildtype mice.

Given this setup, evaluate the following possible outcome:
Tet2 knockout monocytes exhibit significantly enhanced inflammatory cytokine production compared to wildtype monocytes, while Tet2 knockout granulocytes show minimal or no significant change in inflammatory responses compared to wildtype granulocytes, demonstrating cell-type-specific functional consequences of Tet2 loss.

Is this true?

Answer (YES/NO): NO